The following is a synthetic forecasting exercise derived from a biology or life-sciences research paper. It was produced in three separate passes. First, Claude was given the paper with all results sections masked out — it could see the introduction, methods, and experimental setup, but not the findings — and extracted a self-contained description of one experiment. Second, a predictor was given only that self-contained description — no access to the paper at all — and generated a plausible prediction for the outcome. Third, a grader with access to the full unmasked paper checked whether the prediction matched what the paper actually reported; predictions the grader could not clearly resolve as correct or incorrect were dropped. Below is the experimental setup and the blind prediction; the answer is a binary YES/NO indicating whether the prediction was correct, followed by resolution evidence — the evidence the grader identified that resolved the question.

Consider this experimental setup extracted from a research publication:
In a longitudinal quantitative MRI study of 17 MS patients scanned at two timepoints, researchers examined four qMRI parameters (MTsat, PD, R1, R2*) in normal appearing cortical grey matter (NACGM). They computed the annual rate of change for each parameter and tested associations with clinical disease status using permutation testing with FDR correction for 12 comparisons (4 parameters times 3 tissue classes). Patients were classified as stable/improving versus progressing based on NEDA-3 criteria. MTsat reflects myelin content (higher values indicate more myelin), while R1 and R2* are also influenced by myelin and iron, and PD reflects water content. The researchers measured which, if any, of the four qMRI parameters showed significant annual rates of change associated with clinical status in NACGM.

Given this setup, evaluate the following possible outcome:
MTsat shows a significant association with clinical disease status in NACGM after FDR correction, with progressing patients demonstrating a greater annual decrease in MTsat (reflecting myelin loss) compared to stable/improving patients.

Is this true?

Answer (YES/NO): YES